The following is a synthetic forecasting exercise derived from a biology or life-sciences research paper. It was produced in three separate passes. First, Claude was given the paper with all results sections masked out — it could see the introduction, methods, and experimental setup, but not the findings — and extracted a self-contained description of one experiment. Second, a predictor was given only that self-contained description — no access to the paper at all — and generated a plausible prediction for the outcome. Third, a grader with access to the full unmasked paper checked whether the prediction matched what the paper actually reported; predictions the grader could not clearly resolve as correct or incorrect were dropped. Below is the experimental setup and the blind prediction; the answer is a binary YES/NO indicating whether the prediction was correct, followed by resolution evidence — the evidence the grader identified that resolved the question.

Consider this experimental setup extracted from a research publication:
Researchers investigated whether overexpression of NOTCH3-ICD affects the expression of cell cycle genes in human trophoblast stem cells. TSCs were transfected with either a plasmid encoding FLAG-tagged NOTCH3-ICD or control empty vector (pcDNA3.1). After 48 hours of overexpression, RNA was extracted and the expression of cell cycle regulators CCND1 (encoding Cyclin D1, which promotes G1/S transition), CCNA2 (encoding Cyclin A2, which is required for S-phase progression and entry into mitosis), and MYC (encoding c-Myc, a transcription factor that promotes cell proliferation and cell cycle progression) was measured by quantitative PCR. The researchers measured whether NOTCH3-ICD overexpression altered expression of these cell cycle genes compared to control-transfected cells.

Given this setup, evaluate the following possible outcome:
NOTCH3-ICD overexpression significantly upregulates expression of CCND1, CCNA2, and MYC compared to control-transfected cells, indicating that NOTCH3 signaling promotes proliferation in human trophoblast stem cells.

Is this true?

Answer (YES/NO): YES